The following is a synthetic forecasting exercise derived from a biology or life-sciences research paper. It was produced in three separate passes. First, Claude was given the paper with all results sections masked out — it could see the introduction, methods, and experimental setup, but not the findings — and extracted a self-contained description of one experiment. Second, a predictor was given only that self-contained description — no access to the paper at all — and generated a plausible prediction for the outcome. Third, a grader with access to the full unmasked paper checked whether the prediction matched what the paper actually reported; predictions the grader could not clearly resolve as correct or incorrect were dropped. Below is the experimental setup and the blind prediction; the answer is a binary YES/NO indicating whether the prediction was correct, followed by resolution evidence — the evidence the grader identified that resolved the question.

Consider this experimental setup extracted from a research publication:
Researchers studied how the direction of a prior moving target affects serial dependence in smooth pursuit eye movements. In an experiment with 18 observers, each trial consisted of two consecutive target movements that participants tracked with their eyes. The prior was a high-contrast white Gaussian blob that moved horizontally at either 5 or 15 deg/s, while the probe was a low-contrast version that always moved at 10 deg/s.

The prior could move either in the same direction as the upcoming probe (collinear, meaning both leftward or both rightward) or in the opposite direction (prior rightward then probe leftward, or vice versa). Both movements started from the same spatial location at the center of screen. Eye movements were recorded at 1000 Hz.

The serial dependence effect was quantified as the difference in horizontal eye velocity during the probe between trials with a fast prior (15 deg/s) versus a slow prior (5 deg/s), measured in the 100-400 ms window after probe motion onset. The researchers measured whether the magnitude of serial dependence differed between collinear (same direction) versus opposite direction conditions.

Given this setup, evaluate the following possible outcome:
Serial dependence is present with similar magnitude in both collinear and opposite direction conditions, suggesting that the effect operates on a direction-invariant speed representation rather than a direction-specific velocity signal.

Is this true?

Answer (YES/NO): NO